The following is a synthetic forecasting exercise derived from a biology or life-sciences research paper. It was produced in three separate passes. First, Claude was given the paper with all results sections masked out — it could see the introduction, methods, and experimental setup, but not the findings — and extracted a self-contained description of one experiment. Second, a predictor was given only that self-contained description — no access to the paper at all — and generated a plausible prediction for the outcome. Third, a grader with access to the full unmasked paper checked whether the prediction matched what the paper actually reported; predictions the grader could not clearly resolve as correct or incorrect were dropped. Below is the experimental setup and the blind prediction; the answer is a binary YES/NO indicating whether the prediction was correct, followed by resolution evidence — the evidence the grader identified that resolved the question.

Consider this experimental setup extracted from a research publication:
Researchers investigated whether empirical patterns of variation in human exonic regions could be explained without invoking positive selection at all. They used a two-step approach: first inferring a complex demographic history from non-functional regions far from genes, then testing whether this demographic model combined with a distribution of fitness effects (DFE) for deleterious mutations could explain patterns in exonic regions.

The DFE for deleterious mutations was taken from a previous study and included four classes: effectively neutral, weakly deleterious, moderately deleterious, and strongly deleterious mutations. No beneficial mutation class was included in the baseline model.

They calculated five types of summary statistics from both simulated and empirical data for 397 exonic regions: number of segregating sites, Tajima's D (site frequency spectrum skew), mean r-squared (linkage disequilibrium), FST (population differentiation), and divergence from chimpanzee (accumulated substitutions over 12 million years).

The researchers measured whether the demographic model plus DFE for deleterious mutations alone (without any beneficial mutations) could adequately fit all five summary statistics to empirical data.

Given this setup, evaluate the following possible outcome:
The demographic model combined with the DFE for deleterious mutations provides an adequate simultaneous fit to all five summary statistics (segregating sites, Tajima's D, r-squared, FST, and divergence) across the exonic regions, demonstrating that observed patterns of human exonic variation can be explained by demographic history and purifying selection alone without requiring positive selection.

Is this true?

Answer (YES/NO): YES